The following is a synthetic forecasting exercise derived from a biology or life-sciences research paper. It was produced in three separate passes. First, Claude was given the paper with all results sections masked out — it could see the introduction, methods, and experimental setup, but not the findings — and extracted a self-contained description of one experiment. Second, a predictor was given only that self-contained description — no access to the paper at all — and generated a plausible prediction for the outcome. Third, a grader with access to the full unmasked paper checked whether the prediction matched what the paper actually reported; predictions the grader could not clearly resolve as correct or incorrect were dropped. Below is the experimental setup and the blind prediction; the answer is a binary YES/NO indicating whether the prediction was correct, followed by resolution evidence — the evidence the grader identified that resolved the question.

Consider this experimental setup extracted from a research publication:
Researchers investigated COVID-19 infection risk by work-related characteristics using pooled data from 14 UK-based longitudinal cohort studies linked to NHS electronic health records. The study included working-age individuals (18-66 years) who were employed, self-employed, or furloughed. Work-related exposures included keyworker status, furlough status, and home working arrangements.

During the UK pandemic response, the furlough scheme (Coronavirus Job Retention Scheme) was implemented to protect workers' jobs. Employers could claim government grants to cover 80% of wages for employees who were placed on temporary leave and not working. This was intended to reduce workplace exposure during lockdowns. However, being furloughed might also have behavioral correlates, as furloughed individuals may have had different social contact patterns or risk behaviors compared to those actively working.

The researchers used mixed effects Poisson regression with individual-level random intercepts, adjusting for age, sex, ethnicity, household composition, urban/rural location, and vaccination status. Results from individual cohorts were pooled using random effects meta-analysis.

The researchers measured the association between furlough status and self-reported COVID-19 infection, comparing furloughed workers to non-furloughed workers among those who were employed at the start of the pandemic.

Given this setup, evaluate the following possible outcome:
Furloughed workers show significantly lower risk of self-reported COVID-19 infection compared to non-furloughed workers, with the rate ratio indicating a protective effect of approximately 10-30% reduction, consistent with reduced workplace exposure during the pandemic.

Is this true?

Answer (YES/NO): NO